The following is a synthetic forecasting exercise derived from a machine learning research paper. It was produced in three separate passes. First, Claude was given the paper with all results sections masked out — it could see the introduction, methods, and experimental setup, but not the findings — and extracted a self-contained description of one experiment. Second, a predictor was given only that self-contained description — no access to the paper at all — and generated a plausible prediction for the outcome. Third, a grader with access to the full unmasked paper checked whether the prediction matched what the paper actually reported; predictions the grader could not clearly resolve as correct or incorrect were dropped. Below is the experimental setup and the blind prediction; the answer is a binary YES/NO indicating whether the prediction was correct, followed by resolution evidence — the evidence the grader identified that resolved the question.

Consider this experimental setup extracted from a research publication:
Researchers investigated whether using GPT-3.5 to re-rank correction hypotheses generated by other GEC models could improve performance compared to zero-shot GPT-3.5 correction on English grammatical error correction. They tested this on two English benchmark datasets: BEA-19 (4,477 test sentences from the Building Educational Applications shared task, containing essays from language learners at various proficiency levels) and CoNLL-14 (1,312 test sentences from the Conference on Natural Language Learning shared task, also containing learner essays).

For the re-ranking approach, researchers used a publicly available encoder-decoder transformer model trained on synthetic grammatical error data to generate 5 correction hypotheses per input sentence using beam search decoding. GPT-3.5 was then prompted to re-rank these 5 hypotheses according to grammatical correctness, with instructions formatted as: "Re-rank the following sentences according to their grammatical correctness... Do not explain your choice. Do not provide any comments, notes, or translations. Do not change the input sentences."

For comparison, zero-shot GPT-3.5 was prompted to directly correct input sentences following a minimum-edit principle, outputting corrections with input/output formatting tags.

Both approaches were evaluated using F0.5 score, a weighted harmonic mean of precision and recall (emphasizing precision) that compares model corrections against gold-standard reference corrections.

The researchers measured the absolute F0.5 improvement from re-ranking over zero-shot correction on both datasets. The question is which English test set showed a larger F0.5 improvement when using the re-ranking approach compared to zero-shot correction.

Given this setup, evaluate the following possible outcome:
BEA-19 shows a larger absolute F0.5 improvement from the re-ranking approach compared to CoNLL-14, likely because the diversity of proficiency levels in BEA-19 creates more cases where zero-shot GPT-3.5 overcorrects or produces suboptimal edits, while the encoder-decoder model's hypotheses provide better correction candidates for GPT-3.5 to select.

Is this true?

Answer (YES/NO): YES